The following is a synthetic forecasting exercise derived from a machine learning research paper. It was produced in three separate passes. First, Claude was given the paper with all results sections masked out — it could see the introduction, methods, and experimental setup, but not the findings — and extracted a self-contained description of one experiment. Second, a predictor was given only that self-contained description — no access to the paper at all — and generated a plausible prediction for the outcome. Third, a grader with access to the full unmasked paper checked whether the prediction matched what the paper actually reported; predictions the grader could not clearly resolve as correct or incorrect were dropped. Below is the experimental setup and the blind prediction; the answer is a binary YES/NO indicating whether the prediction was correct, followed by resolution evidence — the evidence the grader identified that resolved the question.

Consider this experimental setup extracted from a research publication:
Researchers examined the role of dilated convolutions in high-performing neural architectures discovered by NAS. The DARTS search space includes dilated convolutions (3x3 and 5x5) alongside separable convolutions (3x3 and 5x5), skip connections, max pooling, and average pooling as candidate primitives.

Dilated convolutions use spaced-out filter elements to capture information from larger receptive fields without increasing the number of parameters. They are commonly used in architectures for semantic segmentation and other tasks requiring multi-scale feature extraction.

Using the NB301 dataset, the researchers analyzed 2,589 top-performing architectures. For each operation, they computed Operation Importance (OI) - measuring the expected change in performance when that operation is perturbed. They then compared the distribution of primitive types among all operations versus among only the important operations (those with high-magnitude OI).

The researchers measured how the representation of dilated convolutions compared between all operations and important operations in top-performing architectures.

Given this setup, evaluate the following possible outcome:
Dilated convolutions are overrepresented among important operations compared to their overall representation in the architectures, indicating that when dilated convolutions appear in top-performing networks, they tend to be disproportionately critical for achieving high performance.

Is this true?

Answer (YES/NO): NO